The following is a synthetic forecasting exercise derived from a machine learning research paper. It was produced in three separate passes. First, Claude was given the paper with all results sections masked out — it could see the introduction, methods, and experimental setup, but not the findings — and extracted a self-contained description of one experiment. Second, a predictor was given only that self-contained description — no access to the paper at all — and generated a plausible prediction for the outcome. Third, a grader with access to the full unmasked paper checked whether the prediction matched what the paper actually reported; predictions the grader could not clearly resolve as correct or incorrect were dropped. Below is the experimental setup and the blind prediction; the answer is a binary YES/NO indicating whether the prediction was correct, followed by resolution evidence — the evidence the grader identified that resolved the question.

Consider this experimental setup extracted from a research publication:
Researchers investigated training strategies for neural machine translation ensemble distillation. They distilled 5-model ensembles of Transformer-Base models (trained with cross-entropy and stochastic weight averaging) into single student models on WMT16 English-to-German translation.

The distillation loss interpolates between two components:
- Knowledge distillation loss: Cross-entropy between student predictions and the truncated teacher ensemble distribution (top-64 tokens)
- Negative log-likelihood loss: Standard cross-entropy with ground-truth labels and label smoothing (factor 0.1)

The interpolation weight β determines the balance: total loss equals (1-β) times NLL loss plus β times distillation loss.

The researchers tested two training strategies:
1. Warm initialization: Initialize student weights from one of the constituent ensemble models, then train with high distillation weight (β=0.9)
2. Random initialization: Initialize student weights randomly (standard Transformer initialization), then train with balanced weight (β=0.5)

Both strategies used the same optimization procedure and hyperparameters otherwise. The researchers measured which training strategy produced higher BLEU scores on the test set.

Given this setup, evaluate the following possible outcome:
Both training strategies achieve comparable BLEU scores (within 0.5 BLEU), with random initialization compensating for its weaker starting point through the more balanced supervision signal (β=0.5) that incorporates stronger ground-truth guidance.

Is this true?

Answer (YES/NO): NO